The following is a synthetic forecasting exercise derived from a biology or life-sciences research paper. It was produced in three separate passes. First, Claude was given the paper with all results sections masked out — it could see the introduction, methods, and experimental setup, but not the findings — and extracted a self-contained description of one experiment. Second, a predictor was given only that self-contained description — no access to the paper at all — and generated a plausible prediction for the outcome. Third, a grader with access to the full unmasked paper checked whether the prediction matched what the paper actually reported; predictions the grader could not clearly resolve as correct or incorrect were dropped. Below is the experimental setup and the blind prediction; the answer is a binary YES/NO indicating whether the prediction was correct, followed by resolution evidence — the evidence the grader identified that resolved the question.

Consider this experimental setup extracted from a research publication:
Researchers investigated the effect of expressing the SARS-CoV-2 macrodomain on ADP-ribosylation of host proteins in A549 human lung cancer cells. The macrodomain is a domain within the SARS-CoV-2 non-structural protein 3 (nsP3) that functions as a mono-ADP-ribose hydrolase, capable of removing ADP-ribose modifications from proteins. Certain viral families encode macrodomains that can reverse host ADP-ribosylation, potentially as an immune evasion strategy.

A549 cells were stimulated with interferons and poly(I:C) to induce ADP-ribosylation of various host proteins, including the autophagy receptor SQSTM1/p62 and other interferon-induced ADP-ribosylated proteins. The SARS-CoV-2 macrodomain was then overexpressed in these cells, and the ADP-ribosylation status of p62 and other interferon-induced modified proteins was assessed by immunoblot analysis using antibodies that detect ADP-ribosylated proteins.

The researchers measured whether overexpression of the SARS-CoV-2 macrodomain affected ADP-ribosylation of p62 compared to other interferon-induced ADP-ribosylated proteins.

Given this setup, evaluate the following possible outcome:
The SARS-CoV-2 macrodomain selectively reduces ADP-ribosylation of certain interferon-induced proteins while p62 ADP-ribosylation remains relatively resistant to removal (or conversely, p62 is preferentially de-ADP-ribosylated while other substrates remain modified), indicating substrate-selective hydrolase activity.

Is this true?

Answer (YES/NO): YES